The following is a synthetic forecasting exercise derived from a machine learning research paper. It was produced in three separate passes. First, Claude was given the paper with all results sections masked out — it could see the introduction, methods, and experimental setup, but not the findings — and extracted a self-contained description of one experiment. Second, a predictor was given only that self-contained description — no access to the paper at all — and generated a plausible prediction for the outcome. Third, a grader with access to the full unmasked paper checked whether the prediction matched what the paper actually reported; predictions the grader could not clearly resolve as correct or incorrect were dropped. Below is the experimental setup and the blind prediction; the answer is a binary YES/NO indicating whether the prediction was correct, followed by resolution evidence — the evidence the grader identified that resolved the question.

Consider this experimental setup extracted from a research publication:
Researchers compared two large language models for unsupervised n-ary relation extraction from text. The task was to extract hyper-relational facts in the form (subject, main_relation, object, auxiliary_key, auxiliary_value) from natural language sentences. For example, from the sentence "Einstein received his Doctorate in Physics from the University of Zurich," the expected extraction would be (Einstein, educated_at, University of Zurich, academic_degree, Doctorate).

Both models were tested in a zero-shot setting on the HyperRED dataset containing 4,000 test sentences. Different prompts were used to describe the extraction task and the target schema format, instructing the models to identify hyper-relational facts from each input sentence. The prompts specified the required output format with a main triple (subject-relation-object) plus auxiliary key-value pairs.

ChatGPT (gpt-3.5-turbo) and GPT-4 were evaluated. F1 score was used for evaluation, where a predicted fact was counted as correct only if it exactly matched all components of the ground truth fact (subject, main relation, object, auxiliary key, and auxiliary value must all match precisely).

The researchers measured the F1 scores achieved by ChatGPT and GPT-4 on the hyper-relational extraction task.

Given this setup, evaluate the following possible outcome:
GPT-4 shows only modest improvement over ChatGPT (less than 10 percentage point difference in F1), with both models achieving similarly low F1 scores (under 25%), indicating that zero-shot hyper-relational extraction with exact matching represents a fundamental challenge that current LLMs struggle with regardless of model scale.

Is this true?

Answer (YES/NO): YES